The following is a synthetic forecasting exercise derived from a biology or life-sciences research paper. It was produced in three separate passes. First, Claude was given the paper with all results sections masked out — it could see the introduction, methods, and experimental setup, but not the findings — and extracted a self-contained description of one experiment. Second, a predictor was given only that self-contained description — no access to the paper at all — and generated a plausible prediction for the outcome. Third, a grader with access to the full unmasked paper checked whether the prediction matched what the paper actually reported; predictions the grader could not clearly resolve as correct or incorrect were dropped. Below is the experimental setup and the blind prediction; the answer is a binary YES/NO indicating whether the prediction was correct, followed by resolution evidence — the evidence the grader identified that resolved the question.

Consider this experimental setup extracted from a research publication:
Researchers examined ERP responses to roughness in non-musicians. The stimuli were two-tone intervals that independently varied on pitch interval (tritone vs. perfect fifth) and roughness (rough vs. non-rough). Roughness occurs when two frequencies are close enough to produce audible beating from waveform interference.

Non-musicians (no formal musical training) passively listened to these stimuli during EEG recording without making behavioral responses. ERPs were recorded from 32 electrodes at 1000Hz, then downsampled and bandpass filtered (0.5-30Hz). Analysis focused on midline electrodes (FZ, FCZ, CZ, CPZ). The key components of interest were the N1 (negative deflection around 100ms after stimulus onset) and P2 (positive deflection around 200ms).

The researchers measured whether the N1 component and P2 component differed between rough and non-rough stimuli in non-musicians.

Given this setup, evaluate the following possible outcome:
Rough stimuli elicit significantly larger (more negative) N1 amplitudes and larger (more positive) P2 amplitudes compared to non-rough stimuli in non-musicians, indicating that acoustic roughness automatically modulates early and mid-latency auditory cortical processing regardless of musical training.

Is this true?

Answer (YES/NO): NO